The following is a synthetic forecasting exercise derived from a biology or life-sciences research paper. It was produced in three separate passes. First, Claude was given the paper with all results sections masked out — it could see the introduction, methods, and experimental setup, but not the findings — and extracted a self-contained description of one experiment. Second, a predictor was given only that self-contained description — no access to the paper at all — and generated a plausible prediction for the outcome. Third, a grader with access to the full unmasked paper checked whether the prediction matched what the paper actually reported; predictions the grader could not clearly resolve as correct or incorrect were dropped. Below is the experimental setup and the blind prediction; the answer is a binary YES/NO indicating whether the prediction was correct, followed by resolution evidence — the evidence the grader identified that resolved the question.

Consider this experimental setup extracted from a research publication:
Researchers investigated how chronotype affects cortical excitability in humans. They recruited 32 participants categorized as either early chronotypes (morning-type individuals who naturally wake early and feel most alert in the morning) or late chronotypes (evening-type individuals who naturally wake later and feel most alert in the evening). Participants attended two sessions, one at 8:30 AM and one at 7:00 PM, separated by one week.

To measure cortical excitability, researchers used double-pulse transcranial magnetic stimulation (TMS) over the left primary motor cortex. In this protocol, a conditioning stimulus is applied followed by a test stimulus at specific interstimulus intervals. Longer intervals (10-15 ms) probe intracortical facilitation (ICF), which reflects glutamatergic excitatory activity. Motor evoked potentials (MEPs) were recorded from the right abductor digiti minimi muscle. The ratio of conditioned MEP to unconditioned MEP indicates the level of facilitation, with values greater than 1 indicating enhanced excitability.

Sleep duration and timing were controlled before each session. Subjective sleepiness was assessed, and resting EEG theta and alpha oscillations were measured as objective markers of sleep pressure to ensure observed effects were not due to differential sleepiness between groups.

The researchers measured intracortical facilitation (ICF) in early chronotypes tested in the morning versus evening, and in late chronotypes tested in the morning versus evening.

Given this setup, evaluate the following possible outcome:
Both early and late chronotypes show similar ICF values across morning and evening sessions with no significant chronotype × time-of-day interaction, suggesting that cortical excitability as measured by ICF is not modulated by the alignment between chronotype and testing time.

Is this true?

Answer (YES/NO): NO